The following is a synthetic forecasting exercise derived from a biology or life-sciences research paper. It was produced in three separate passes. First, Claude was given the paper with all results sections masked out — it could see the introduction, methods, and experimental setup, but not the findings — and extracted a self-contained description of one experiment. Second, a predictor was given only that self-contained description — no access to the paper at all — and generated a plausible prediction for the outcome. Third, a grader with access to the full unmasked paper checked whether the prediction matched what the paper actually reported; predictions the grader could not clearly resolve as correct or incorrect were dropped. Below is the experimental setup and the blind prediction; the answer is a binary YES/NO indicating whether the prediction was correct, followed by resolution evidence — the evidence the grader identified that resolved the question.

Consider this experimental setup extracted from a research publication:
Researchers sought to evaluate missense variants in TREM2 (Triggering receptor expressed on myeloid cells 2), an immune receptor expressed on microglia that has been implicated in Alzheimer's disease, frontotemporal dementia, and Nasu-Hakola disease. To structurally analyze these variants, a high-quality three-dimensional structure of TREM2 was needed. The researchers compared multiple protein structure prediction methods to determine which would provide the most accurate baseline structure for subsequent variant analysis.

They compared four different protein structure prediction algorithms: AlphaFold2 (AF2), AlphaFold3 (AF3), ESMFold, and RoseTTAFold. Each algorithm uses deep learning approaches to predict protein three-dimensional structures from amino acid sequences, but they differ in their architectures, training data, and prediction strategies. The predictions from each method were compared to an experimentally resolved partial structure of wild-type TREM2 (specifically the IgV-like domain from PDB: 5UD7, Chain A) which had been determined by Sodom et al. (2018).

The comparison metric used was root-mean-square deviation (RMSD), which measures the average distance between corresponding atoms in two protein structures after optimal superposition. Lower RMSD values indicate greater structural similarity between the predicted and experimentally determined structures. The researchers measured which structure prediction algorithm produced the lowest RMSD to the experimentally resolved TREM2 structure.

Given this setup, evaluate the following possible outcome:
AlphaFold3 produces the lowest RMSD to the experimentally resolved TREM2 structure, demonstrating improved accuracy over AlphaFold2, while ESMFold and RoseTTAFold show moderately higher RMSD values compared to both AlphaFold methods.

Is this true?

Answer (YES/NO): NO